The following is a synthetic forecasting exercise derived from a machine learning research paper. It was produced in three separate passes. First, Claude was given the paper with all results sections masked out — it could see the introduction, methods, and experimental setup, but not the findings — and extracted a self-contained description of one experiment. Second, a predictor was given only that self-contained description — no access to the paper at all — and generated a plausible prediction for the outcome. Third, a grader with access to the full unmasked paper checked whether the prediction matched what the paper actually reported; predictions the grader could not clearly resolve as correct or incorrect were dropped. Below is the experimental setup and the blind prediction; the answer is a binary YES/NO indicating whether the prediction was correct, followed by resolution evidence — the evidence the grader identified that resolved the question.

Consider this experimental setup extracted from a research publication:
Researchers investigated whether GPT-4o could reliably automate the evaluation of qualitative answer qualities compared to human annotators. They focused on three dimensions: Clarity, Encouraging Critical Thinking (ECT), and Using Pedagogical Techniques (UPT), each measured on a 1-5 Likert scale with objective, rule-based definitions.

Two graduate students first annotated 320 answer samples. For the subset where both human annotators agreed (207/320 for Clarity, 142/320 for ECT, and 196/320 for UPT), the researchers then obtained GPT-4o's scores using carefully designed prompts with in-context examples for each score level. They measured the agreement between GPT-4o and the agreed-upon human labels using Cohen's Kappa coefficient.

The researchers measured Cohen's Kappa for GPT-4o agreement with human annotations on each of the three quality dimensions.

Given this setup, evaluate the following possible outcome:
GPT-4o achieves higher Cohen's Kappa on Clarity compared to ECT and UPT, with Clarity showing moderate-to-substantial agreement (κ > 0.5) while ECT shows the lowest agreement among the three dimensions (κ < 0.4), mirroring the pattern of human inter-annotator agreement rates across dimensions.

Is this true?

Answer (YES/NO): NO